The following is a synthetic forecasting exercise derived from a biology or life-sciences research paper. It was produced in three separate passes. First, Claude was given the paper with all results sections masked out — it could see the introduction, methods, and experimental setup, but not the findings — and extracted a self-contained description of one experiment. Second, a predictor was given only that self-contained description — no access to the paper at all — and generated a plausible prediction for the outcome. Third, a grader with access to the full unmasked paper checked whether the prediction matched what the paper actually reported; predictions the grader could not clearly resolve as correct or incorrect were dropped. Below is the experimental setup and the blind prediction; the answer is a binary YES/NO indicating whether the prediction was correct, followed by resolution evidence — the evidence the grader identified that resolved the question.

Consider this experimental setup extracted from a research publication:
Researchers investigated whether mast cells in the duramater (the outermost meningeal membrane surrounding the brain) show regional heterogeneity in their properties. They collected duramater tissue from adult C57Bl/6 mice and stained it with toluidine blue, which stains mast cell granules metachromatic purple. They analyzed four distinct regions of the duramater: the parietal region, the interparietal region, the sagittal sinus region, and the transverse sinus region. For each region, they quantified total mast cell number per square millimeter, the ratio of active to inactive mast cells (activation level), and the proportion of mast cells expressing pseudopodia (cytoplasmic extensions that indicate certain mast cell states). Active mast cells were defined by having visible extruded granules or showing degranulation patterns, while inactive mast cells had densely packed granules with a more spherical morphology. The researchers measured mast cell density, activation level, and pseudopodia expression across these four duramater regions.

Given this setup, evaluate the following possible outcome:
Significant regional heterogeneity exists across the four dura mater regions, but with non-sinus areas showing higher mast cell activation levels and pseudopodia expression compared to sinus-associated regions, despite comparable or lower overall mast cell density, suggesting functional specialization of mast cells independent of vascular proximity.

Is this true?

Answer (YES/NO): NO